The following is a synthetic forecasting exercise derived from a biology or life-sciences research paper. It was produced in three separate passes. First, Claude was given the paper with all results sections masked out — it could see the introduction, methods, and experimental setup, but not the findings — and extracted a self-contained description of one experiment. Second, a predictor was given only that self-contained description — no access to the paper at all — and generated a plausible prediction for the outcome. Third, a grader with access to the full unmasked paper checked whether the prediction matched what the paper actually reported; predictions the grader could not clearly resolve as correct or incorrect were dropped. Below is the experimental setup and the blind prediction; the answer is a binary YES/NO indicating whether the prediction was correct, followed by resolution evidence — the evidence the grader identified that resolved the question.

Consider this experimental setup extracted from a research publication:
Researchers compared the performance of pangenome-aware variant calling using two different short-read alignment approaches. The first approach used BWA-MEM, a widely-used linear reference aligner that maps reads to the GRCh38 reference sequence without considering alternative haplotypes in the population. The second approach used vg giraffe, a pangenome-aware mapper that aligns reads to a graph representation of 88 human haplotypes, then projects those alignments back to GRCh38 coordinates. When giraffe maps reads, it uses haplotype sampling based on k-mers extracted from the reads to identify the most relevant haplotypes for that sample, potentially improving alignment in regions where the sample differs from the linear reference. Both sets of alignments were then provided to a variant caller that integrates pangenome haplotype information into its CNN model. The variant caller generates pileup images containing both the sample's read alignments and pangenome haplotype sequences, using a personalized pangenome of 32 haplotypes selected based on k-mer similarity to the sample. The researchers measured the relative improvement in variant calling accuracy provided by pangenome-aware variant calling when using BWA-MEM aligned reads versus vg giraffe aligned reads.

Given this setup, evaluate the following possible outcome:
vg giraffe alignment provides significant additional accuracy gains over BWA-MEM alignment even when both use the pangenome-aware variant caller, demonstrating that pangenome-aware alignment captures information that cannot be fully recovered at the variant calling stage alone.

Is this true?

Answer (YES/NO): YES